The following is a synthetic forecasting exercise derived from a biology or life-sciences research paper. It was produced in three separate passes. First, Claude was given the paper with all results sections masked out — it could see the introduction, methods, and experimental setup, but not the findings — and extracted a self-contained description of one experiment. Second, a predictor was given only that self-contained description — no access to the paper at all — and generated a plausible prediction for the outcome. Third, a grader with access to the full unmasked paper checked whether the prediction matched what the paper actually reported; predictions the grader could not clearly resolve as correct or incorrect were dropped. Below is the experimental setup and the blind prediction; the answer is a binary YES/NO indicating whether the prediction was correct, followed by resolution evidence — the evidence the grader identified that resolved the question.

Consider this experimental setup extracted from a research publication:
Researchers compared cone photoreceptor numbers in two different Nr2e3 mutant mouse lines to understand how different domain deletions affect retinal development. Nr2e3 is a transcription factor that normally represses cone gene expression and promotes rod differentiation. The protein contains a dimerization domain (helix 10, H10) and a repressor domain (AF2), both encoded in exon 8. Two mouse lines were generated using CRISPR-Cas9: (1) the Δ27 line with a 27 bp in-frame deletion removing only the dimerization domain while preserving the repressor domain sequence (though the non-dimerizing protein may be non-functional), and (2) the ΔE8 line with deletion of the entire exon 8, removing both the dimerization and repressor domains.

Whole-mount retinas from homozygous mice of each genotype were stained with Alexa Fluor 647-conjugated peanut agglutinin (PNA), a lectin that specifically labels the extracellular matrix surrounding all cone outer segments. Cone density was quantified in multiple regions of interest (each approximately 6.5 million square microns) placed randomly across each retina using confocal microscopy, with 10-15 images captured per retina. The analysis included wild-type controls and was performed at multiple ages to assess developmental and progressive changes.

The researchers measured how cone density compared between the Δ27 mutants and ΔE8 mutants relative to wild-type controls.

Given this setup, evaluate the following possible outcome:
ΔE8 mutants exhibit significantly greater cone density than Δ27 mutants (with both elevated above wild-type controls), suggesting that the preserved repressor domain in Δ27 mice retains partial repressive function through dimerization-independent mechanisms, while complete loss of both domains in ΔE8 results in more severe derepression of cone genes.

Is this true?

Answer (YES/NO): NO